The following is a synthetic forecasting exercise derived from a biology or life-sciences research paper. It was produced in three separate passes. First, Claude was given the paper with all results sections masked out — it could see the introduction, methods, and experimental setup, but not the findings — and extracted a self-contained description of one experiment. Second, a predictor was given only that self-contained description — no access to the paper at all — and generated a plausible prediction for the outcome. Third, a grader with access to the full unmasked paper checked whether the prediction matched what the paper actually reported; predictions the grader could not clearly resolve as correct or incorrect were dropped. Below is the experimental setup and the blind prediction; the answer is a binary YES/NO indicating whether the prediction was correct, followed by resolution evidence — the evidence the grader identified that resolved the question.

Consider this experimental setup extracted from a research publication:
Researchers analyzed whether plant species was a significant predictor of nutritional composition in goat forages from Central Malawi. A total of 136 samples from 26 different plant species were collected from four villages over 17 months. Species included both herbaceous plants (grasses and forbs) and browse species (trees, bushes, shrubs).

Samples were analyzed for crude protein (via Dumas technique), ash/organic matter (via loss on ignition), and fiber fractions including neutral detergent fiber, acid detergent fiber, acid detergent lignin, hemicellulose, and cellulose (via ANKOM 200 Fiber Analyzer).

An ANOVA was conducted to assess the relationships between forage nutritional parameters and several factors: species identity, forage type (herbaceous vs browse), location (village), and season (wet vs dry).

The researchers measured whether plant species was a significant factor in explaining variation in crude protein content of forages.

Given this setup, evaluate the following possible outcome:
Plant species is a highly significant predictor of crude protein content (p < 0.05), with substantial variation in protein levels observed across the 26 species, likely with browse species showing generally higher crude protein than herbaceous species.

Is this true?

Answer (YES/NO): NO